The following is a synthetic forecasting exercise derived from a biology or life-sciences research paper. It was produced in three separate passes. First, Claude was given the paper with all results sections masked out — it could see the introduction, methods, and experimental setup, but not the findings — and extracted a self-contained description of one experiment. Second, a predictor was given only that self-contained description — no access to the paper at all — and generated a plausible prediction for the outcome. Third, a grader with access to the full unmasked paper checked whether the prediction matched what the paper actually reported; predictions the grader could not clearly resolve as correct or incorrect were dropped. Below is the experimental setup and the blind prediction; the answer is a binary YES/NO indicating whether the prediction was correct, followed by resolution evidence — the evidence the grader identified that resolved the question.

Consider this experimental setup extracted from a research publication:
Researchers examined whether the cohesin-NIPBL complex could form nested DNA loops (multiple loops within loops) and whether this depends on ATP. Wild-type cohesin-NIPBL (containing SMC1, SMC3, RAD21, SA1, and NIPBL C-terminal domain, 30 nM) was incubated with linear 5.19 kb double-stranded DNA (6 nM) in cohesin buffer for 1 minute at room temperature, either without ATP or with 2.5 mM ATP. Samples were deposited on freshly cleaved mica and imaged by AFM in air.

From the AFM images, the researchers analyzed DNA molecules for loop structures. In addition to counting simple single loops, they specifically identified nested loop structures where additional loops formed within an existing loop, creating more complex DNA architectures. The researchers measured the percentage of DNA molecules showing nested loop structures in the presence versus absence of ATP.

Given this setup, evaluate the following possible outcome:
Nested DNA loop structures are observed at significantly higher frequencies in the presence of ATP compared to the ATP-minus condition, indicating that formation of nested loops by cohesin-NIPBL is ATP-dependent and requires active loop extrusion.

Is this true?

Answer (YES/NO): NO